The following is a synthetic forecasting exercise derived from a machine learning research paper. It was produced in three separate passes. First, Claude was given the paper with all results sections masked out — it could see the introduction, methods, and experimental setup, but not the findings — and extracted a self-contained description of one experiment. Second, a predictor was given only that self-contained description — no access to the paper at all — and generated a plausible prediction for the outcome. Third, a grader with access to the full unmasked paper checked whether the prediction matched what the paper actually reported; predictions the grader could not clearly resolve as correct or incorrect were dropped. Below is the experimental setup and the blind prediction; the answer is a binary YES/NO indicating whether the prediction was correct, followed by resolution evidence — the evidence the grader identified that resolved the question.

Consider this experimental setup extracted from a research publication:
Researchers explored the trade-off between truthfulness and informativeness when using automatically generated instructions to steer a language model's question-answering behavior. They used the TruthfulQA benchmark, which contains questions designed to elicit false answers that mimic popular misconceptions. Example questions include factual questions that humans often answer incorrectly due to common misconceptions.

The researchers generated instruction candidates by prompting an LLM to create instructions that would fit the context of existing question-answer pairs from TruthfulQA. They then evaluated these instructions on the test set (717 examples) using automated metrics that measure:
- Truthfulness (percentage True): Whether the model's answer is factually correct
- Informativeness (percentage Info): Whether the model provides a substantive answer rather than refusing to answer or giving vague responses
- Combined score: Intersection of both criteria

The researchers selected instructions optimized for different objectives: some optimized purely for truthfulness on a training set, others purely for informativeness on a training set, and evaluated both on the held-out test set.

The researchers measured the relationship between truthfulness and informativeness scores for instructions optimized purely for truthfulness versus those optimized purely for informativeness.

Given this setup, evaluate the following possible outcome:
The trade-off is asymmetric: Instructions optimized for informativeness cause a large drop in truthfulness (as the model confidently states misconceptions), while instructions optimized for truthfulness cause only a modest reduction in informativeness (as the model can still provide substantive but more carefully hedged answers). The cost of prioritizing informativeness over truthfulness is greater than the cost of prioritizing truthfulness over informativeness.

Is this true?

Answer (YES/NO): NO